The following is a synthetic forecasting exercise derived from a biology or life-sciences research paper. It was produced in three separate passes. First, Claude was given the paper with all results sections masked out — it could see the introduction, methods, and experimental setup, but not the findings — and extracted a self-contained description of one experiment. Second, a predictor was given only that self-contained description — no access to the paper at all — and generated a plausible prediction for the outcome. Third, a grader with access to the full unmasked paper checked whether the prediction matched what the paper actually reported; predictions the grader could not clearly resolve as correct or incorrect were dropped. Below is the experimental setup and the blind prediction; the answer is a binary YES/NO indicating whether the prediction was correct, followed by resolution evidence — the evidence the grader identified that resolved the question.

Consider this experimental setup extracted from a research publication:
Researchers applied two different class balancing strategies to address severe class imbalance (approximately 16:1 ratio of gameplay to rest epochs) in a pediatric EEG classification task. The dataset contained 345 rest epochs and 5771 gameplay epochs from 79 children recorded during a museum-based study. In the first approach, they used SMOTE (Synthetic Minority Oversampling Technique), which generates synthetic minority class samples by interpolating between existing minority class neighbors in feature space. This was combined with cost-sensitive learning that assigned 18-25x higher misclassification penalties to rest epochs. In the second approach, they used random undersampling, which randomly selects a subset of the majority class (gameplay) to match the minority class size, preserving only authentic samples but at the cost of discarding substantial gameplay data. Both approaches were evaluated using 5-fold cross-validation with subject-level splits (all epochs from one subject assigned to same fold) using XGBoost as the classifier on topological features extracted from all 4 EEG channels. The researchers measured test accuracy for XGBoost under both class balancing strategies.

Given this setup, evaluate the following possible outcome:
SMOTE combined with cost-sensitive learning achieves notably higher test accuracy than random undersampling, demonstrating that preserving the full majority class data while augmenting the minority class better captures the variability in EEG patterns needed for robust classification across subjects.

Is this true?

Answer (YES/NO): YES